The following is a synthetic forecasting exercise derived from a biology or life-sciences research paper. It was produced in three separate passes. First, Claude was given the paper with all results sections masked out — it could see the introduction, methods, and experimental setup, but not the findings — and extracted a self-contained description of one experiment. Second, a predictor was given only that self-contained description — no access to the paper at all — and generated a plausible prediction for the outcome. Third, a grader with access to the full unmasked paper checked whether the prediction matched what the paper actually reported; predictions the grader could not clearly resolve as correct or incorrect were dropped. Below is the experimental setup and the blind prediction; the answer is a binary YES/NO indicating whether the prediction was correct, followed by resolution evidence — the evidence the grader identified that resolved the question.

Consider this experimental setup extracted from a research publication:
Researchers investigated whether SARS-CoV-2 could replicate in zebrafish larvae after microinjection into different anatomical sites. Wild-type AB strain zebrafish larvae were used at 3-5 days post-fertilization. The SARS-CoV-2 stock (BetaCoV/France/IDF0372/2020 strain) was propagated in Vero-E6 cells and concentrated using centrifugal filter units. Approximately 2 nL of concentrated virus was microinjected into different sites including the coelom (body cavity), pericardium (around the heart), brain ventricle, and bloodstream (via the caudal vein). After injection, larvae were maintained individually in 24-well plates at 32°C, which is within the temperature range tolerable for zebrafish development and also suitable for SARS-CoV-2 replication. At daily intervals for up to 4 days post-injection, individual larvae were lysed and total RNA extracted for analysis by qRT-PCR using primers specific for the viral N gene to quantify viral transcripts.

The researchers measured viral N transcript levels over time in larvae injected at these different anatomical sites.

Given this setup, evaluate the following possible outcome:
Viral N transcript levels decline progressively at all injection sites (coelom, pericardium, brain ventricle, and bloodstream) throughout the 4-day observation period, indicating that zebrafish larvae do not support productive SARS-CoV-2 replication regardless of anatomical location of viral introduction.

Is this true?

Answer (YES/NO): YES